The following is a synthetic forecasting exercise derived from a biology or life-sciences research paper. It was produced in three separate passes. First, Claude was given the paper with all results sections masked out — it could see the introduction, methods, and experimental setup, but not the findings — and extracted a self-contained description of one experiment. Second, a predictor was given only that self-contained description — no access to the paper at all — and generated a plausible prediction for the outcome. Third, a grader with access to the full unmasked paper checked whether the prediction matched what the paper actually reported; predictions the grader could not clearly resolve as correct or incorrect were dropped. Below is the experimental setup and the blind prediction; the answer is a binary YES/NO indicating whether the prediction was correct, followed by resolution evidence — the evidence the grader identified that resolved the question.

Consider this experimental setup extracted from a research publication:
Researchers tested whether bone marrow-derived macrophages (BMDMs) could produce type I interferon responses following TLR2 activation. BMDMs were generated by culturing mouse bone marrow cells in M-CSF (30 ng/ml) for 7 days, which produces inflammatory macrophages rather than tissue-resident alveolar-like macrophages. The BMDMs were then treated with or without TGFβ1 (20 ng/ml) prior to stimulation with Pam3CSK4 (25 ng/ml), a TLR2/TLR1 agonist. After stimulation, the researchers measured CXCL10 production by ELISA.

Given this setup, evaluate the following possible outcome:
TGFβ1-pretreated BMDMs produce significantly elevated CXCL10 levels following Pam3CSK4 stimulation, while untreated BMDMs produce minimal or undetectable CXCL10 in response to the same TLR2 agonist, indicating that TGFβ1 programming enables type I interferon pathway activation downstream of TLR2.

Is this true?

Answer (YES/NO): NO